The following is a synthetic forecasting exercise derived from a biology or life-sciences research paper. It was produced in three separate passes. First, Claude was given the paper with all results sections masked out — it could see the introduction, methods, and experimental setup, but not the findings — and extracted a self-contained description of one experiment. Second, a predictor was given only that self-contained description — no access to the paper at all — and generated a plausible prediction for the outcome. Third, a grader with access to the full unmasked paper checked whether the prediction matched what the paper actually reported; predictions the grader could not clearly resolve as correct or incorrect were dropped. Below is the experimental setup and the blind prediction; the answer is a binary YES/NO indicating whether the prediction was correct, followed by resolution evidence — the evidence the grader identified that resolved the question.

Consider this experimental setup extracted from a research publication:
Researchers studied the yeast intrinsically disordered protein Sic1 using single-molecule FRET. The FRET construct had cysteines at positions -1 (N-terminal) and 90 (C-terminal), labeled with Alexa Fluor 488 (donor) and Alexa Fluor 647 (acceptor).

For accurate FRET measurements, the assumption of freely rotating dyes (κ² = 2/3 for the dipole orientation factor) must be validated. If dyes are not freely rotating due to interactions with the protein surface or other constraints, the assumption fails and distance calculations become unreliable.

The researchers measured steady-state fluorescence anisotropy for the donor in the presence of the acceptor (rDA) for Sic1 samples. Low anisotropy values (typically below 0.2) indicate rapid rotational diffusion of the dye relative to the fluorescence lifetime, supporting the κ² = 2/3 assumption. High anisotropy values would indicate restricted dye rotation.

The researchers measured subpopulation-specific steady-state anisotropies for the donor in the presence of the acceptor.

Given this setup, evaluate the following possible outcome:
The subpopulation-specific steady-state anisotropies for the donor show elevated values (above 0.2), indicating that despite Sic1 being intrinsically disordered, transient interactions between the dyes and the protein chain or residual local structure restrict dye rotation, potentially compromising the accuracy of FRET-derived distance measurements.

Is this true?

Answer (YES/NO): NO